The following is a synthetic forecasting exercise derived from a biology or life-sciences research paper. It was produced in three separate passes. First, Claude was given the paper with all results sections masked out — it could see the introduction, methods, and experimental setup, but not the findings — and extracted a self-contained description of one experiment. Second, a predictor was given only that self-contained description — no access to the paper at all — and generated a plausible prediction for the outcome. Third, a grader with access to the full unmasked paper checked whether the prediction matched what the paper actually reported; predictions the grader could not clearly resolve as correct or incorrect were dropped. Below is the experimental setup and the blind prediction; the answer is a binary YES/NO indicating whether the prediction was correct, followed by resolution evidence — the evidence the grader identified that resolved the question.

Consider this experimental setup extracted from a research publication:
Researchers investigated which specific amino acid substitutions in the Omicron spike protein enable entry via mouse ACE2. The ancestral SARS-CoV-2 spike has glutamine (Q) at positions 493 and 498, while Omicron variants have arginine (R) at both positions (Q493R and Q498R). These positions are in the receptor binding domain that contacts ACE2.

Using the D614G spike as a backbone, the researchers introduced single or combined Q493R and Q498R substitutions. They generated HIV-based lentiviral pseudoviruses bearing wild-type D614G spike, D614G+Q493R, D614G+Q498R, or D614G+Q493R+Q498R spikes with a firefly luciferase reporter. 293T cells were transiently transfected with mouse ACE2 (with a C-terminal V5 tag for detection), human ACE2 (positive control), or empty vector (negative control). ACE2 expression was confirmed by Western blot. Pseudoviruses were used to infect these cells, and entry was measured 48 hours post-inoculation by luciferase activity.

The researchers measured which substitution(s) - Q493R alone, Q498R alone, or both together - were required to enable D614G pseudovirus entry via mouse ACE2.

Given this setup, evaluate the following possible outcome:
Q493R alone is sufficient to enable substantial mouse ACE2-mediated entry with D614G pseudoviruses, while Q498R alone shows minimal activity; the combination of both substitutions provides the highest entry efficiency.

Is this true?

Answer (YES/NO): NO